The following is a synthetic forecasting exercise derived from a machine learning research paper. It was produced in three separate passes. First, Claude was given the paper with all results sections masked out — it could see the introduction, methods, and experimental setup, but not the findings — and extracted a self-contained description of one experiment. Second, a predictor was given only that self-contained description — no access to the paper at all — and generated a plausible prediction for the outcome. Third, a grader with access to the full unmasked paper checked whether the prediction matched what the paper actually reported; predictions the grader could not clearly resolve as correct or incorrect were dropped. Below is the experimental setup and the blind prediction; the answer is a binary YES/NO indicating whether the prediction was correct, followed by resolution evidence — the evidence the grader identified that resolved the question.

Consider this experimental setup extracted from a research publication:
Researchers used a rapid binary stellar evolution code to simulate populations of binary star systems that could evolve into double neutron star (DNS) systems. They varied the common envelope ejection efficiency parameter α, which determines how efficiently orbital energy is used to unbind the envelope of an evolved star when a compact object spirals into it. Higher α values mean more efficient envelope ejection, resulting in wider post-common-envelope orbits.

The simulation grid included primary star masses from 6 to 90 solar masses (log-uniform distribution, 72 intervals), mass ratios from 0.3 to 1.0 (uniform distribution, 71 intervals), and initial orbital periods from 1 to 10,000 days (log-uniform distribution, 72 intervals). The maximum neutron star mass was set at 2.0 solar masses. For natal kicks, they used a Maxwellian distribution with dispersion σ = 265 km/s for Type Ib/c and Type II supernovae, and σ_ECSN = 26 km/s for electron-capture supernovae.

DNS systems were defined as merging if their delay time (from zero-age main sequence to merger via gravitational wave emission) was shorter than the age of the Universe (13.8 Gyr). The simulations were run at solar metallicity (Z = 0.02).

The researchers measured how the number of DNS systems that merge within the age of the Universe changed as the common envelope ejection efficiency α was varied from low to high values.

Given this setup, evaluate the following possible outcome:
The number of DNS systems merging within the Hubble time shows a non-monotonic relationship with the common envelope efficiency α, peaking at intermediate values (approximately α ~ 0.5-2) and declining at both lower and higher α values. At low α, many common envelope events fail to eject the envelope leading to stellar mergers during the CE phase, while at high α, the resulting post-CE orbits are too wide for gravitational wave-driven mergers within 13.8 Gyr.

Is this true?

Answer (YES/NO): NO